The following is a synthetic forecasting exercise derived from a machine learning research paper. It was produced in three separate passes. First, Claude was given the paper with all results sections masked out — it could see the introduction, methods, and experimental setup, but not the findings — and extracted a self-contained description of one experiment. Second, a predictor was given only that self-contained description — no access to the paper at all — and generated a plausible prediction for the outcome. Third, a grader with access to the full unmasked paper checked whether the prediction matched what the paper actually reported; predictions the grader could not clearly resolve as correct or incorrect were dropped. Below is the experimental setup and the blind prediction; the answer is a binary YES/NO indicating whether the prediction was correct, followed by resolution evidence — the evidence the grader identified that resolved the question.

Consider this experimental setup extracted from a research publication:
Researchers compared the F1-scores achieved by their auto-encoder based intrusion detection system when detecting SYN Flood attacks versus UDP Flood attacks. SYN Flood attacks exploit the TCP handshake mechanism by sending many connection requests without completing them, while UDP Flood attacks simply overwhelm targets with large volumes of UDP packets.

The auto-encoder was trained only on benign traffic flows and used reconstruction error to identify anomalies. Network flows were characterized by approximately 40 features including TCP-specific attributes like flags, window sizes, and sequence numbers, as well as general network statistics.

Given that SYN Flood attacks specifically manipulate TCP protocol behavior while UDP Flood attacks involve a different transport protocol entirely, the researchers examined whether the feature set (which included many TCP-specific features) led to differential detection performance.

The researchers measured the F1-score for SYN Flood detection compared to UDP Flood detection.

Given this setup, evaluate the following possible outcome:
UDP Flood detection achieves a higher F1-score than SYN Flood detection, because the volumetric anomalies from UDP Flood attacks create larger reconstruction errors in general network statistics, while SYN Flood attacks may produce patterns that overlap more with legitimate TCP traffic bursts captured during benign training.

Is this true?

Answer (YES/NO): NO